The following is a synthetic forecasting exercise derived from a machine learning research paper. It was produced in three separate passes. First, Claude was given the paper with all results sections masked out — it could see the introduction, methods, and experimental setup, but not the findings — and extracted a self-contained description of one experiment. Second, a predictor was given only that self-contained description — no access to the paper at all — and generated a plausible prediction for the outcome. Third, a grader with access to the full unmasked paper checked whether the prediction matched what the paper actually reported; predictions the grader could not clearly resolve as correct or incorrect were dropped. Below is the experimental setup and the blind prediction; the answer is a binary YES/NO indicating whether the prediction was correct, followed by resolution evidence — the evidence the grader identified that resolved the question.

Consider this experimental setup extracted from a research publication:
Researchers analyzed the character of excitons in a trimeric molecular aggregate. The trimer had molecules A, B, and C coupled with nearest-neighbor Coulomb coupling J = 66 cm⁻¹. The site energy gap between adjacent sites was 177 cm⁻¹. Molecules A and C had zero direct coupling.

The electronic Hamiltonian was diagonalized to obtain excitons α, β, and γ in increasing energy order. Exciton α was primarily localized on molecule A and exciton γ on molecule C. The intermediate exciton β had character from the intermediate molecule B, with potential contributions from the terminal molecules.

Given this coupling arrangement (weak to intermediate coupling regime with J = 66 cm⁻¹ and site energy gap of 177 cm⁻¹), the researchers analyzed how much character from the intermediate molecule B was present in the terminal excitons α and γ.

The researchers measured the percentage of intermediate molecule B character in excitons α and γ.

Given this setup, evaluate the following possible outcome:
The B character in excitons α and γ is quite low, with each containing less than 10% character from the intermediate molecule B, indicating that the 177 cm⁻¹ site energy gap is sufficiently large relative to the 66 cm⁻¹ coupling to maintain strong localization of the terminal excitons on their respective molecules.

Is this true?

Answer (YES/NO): NO